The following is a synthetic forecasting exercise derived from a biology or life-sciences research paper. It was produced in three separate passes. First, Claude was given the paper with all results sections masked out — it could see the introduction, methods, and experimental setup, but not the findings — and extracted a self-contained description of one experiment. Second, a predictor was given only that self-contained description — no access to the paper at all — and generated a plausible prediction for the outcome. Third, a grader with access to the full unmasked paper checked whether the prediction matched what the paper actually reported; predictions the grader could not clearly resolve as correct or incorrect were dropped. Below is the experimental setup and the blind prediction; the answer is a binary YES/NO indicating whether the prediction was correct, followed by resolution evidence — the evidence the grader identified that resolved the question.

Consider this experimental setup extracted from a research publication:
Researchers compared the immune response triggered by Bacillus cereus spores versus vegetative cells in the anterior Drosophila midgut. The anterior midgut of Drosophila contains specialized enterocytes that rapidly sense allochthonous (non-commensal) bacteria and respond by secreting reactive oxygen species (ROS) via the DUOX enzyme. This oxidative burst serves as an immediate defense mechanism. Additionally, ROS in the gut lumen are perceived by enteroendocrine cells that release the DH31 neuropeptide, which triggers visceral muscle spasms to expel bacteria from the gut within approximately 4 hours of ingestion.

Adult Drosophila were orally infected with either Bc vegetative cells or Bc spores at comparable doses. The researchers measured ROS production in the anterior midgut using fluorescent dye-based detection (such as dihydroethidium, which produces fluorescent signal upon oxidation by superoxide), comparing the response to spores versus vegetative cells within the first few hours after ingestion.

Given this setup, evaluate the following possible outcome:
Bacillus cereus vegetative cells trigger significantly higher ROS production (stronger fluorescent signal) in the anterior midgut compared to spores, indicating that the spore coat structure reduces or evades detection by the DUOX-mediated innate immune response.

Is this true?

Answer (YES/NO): YES